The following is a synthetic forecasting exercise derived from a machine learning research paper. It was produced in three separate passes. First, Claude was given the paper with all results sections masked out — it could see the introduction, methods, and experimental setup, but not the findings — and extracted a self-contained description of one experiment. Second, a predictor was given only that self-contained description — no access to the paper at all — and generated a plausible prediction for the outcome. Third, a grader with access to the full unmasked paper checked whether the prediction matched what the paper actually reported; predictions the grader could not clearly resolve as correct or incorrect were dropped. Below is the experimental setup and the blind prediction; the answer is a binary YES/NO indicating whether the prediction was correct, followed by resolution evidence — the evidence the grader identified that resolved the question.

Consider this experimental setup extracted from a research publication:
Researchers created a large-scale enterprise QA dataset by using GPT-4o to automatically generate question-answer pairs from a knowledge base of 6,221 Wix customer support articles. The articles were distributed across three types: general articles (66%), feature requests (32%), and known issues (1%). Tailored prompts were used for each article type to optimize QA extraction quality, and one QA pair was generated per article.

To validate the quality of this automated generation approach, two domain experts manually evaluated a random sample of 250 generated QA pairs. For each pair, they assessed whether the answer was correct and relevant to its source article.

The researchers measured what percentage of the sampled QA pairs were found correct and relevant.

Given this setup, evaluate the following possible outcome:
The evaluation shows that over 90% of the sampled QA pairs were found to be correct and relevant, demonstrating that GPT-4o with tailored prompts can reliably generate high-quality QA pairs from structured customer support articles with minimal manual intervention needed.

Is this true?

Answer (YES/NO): YES